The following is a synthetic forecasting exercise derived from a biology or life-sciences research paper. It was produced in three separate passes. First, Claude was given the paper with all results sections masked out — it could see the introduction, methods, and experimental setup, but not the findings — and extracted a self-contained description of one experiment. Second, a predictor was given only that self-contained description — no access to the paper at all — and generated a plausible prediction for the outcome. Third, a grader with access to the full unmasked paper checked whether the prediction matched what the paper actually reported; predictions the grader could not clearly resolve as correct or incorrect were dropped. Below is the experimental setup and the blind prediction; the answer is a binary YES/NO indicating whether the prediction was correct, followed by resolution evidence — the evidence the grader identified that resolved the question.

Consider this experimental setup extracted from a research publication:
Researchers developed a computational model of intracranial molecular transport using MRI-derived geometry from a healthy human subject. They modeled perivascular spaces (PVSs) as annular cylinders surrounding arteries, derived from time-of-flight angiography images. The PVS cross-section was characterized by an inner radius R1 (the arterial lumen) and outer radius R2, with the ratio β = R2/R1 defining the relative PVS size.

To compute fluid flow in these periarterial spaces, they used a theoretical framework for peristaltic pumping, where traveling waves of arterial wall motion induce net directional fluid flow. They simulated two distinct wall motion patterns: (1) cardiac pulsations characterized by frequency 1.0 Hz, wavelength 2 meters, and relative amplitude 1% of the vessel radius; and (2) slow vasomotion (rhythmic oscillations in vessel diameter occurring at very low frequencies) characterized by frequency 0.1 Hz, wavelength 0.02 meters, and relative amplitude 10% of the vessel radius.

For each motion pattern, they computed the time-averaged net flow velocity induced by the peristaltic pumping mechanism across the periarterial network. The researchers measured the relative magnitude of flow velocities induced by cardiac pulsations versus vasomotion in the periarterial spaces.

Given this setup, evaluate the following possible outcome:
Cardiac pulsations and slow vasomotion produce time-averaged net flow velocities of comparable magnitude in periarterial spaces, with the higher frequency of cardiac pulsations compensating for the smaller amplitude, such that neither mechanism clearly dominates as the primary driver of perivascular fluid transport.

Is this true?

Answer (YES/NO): NO